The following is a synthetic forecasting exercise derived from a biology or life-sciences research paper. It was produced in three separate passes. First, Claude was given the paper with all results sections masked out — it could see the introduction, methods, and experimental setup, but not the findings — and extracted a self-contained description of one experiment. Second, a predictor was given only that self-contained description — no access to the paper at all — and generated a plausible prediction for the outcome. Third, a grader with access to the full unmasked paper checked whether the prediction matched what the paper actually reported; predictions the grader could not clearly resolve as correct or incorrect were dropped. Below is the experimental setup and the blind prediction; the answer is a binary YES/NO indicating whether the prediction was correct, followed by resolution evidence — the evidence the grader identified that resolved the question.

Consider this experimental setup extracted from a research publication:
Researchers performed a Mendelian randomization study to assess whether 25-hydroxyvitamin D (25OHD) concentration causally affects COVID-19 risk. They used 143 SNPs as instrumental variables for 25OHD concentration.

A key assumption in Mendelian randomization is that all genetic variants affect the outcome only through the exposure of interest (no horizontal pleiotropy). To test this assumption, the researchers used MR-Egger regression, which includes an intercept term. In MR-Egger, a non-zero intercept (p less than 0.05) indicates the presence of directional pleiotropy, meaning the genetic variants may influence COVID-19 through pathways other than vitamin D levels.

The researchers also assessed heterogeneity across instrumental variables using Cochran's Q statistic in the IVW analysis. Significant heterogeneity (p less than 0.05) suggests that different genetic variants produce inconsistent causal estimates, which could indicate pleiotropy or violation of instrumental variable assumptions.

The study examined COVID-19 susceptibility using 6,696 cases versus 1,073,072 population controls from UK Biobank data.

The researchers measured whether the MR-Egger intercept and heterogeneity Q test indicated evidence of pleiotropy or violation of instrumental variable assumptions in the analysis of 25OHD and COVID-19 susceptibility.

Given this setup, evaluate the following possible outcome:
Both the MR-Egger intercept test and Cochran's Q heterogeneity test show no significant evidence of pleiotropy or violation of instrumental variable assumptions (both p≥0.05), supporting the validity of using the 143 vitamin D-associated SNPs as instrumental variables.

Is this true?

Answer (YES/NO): YES